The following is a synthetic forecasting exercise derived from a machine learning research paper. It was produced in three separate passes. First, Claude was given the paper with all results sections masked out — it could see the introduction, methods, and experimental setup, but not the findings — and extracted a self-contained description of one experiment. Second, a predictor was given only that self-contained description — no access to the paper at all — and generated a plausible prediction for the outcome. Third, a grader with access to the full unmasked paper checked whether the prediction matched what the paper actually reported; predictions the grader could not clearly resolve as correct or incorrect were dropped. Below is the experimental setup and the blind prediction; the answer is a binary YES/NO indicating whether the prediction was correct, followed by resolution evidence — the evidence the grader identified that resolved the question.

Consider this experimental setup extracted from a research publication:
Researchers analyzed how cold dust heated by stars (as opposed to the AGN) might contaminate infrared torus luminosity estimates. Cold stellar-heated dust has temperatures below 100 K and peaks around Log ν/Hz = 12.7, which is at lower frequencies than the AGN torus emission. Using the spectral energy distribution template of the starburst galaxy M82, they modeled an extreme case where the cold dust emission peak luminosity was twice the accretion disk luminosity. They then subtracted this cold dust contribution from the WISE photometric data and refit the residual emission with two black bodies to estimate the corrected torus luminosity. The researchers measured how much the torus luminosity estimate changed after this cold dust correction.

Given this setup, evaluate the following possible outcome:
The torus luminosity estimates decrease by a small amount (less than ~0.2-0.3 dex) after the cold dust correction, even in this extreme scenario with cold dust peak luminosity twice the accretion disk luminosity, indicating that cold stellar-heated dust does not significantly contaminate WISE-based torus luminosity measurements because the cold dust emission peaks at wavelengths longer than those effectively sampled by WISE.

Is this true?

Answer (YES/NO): YES